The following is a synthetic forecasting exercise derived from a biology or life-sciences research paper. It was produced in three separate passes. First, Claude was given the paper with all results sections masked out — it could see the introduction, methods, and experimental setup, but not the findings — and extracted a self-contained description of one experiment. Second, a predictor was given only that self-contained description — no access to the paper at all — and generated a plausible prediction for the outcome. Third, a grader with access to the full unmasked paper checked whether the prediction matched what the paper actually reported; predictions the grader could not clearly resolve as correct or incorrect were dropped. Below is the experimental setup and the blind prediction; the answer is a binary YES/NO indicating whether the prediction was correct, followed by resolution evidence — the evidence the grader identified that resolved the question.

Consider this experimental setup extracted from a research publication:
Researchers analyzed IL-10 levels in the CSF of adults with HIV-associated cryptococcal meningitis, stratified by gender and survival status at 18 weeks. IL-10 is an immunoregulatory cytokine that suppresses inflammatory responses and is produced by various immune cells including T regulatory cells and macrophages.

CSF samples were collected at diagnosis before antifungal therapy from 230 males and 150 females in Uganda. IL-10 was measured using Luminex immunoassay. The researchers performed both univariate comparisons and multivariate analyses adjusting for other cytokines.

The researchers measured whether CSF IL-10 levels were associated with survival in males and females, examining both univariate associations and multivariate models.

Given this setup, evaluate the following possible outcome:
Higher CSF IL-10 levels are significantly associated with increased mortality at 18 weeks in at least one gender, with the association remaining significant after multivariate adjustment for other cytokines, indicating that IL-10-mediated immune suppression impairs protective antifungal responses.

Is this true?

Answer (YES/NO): NO